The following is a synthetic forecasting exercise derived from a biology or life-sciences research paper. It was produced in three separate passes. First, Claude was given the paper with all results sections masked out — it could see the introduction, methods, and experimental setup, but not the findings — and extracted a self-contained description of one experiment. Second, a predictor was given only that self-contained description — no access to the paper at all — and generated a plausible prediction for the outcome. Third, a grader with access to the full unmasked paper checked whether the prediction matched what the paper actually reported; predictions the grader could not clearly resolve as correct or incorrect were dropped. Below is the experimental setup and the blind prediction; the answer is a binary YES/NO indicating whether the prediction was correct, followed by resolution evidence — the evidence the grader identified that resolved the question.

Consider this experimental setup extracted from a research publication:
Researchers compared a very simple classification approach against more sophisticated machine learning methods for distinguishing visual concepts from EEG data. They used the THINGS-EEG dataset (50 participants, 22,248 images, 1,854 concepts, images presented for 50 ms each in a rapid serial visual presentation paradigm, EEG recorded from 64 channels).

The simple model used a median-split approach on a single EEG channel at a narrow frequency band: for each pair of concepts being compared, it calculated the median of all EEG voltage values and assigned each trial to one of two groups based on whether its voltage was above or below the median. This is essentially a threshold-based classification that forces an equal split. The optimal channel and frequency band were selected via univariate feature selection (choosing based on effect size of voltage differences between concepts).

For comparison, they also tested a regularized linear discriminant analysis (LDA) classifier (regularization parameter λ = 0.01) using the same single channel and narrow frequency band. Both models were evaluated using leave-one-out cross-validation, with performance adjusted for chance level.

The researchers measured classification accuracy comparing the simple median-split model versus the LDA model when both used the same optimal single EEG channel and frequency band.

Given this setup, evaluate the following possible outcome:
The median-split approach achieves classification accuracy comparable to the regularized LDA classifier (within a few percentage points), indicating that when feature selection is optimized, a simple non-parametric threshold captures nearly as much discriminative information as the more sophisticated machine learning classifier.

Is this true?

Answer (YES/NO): YES